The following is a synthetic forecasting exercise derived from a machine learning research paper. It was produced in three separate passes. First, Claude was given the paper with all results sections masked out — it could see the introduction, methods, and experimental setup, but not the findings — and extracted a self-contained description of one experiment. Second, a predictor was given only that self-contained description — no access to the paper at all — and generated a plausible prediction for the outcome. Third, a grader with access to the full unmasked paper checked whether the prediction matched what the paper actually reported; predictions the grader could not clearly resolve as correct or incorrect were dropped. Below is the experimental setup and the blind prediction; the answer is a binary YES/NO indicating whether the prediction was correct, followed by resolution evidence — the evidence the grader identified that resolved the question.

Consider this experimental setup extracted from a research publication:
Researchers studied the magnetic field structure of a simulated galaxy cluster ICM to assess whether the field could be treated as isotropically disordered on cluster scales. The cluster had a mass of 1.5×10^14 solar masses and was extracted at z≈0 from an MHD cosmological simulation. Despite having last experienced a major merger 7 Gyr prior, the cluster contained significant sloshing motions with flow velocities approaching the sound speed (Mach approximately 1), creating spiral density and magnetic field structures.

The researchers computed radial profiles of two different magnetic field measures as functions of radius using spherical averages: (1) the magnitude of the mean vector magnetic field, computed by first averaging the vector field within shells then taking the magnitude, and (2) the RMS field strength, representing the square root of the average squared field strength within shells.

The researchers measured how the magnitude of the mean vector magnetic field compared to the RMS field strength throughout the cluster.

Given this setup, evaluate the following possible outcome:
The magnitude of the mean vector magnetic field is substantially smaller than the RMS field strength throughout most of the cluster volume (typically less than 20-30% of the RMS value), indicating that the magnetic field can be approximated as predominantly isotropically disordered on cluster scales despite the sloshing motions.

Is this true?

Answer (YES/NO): YES